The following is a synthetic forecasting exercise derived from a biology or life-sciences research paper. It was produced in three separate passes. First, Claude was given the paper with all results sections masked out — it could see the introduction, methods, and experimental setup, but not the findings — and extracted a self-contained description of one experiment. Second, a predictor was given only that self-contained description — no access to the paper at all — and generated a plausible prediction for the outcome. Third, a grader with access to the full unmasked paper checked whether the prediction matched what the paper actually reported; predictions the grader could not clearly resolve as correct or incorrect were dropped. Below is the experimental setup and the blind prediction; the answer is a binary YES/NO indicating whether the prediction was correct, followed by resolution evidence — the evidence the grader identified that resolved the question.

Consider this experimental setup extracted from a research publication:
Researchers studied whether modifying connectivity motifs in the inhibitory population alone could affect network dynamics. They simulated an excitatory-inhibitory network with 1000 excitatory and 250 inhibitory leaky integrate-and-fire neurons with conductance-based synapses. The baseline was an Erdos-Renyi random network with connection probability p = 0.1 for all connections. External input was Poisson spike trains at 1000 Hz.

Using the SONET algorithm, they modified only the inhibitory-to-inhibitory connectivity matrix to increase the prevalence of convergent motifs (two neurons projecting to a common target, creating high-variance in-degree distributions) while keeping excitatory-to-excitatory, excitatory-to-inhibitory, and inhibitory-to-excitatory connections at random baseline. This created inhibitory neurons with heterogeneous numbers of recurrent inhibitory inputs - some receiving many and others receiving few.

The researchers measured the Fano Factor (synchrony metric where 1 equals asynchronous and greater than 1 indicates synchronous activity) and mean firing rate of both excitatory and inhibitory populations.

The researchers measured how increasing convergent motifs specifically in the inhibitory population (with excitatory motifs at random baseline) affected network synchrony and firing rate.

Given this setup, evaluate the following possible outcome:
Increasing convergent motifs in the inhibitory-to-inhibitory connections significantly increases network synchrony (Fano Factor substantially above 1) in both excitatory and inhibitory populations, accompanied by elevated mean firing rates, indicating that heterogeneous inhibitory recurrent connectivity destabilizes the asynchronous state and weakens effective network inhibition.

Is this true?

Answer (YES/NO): NO